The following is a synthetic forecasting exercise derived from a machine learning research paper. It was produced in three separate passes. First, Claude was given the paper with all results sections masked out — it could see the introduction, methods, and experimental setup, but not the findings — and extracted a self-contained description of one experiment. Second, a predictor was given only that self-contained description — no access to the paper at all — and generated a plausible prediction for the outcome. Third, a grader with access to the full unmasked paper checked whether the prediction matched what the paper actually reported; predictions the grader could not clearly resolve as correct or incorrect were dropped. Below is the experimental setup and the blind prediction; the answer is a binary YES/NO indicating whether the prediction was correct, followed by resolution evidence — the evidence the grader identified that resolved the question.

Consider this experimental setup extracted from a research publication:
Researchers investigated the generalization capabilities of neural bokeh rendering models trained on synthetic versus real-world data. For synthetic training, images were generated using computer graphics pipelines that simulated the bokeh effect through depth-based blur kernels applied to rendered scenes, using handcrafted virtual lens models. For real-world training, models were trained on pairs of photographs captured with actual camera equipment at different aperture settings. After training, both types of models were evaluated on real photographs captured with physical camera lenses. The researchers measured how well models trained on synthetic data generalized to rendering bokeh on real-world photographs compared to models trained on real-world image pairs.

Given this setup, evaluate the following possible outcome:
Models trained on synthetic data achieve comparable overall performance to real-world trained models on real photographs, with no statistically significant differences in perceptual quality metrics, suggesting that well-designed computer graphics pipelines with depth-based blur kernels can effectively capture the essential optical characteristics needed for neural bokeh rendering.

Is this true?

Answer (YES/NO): NO